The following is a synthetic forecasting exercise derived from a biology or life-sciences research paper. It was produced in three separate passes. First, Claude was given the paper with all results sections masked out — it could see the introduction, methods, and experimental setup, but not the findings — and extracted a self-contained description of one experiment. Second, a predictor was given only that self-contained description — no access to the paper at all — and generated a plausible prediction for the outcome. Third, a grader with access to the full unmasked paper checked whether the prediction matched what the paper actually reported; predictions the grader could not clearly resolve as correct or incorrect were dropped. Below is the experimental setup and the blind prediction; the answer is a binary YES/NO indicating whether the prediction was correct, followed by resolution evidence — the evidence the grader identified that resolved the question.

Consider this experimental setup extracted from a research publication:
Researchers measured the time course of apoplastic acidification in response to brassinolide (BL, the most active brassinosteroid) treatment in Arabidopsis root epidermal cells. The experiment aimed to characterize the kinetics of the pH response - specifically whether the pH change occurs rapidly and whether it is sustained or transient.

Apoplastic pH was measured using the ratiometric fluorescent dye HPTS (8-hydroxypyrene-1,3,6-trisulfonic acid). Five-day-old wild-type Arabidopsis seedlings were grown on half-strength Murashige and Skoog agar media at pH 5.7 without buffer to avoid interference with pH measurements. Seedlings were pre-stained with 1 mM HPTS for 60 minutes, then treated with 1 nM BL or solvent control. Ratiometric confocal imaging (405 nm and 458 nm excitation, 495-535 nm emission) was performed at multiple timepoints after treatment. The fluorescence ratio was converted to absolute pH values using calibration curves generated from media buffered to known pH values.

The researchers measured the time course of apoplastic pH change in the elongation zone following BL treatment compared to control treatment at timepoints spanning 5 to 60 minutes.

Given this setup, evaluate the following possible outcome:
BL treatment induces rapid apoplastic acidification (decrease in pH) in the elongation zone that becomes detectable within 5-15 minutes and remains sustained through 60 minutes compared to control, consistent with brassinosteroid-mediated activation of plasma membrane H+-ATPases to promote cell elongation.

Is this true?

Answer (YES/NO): YES